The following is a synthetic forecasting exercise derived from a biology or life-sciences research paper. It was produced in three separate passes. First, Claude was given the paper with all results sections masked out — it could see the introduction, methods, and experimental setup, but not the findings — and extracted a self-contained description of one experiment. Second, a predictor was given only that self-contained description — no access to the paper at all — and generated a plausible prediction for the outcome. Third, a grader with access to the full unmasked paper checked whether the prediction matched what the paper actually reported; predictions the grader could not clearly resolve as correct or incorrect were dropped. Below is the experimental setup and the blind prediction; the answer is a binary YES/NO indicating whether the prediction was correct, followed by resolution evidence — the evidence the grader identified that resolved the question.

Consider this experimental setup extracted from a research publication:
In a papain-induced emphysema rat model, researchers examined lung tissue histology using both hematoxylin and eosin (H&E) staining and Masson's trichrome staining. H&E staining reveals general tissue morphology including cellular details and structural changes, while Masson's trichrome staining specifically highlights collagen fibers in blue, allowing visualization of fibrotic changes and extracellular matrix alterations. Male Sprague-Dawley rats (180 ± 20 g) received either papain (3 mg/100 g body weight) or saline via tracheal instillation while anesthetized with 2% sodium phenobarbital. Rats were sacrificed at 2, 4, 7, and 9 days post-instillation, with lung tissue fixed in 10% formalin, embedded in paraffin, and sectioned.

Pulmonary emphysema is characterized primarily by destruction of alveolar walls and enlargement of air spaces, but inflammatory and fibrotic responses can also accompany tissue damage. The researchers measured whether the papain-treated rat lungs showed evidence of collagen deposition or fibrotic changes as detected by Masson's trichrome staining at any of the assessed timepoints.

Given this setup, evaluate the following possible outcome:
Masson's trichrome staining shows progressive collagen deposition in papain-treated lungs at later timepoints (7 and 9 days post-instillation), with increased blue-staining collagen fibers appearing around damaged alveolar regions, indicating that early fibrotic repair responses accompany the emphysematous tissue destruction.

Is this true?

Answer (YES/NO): NO